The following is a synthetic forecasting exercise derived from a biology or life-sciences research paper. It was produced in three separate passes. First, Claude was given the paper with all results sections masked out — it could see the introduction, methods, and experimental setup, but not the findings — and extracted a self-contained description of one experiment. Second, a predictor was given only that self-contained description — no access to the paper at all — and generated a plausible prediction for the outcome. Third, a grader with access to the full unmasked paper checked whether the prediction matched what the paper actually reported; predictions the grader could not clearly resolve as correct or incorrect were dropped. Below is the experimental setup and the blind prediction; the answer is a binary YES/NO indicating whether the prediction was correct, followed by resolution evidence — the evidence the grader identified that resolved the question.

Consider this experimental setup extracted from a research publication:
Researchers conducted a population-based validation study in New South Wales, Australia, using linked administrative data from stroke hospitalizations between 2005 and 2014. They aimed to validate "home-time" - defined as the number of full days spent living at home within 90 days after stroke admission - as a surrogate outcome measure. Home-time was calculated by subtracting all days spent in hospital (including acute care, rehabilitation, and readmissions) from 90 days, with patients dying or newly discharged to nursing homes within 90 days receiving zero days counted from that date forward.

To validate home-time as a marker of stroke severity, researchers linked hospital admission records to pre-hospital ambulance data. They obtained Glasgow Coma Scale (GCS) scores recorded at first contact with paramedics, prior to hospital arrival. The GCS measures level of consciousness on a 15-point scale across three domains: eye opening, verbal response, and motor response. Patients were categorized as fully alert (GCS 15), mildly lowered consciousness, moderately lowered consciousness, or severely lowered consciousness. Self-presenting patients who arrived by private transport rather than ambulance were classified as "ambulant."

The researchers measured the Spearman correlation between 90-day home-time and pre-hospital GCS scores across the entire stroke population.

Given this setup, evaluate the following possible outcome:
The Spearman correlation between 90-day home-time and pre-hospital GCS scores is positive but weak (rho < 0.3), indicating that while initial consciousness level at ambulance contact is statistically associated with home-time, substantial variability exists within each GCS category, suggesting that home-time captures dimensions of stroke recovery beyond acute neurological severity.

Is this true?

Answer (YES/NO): NO